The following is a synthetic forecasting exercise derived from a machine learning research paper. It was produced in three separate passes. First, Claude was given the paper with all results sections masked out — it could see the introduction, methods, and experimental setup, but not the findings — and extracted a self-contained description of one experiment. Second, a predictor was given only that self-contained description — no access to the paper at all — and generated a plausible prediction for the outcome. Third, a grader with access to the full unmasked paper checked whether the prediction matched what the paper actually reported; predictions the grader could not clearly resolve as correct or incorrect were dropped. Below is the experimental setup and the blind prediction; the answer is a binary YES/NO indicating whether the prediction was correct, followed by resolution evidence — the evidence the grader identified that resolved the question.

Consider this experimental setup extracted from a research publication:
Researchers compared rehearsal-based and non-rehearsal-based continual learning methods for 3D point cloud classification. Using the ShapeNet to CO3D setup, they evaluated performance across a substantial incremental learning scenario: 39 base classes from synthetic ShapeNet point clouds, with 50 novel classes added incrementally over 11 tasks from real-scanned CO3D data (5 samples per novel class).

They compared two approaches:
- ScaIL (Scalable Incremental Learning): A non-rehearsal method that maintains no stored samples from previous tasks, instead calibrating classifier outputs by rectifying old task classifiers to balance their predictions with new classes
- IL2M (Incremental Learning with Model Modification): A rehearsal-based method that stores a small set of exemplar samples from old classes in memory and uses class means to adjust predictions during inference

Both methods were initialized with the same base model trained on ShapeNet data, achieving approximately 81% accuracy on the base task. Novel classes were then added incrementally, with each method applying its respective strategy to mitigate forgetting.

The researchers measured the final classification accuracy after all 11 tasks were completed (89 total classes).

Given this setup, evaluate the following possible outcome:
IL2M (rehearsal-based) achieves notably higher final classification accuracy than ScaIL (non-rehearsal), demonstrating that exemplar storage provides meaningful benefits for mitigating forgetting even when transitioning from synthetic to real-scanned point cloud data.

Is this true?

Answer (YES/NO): NO